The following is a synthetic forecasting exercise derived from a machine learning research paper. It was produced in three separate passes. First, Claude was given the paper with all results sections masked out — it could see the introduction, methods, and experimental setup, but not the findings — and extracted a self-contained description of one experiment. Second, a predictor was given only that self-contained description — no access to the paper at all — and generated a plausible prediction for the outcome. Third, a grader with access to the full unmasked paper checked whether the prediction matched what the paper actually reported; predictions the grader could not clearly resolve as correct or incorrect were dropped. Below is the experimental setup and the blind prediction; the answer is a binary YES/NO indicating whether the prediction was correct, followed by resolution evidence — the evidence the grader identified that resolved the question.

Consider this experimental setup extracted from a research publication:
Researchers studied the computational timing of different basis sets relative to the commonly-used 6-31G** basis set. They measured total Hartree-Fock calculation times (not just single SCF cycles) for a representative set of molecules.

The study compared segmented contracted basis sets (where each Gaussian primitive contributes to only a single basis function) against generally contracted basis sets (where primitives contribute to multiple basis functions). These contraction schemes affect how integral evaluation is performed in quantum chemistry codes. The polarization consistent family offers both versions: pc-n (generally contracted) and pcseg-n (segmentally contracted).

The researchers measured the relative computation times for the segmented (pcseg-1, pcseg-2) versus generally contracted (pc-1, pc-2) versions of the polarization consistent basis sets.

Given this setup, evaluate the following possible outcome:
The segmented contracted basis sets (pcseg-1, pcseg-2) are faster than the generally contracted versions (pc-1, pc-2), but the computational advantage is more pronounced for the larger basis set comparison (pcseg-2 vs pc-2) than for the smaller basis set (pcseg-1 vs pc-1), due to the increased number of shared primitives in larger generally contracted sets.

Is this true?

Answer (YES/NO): NO